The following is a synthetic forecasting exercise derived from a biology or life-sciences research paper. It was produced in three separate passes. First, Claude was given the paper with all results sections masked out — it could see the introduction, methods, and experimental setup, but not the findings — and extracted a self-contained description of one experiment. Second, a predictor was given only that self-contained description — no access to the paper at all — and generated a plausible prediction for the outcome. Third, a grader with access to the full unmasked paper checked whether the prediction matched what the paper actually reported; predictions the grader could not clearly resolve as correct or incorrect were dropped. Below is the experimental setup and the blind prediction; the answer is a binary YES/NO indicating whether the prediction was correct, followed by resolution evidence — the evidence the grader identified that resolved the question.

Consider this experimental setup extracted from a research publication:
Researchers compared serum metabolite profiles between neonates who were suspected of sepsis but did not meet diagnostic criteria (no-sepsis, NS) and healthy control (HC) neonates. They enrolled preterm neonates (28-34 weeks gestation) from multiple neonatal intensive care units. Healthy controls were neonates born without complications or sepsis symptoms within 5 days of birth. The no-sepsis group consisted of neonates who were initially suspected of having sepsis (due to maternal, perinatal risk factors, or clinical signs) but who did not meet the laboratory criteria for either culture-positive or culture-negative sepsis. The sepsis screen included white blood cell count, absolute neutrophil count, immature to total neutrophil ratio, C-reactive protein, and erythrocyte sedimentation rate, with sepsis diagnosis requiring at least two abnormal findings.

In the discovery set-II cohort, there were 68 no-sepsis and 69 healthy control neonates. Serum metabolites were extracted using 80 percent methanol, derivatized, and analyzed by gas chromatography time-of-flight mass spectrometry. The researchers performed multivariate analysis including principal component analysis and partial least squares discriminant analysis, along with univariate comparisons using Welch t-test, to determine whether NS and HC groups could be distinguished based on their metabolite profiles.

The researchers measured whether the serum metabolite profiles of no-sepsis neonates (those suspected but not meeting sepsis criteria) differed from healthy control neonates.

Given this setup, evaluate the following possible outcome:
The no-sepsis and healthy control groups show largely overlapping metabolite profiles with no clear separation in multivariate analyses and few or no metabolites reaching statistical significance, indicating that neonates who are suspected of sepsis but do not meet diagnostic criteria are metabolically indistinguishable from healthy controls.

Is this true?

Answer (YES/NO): NO